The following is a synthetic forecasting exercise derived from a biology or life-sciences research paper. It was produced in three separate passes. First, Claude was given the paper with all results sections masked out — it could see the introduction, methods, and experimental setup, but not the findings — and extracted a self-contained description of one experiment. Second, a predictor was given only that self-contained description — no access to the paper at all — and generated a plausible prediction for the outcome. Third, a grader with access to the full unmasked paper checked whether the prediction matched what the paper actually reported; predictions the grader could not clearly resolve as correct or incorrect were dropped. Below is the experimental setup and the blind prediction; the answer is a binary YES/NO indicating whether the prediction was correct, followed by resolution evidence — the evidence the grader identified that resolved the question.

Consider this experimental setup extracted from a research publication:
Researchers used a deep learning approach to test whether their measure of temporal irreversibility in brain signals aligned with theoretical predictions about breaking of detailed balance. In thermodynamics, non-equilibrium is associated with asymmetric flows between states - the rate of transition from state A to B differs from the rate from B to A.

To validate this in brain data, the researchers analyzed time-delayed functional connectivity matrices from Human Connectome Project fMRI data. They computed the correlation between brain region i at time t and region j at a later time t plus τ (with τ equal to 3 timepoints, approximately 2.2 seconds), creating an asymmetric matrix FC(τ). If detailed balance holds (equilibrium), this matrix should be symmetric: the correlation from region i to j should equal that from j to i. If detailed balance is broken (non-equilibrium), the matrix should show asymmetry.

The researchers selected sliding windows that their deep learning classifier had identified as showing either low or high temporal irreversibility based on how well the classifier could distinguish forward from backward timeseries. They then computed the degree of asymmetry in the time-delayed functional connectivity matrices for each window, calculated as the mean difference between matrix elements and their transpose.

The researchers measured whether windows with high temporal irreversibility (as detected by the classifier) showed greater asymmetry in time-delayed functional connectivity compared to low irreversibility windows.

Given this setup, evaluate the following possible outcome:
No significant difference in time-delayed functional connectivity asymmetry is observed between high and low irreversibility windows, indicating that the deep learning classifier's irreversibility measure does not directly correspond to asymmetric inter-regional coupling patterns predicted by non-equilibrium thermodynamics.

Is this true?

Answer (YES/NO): NO